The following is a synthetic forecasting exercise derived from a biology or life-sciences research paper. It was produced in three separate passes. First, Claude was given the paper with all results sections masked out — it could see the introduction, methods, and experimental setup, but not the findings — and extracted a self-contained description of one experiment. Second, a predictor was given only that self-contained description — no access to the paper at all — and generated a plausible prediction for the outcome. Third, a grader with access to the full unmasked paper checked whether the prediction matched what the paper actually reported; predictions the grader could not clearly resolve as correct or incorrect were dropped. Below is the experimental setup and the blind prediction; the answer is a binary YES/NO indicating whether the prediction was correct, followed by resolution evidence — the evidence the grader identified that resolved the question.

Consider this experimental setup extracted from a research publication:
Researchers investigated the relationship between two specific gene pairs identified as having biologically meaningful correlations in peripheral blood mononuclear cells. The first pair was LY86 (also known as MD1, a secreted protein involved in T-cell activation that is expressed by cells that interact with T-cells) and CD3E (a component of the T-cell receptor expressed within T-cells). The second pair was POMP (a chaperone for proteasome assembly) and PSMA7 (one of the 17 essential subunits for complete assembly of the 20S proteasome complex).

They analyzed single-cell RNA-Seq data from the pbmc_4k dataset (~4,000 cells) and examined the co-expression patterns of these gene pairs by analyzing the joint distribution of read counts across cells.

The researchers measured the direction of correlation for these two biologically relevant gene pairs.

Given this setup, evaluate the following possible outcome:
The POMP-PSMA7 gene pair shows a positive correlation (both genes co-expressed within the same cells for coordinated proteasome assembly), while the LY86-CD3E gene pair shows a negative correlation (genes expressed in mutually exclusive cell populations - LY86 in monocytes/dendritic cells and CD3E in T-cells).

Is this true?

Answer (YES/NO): YES